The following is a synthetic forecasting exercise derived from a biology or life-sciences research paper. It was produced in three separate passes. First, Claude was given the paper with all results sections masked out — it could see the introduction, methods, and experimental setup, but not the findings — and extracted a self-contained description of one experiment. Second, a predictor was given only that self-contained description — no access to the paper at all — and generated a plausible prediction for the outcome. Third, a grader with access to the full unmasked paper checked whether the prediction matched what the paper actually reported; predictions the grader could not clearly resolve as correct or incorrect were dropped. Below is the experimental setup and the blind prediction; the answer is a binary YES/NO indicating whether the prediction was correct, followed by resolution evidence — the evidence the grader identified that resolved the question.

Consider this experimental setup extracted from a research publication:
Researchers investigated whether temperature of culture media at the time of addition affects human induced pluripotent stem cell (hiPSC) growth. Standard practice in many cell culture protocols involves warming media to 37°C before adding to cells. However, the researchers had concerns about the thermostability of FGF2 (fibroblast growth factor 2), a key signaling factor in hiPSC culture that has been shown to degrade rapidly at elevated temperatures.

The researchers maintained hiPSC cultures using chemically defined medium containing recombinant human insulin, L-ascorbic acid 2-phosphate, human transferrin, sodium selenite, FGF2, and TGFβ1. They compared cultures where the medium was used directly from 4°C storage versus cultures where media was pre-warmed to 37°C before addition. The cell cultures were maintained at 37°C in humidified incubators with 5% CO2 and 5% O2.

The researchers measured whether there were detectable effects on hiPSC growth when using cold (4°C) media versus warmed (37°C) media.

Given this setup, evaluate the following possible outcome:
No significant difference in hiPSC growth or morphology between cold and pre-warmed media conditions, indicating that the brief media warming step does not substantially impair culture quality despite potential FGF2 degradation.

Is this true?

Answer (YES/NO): NO